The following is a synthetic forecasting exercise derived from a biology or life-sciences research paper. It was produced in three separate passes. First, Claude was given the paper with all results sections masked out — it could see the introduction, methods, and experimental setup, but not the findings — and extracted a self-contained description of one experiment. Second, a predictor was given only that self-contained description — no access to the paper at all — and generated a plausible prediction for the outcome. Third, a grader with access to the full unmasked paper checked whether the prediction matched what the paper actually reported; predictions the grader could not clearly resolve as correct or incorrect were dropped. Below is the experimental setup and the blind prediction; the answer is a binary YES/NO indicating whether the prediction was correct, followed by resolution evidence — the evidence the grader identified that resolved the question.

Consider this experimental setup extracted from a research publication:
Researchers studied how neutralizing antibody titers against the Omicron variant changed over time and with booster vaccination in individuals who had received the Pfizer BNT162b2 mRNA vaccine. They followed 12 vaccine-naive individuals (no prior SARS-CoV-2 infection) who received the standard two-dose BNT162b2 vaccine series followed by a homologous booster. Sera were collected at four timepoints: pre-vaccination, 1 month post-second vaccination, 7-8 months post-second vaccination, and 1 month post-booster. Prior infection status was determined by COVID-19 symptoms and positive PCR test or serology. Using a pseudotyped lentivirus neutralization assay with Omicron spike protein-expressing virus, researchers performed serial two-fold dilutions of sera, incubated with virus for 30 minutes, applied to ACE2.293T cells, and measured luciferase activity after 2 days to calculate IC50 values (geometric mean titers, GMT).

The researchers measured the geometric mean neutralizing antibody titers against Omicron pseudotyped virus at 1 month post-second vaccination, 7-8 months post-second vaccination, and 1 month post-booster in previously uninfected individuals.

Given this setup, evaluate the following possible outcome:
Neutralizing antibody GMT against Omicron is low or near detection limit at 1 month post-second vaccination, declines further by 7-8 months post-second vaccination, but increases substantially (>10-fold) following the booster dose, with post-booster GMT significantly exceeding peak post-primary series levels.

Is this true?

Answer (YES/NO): NO